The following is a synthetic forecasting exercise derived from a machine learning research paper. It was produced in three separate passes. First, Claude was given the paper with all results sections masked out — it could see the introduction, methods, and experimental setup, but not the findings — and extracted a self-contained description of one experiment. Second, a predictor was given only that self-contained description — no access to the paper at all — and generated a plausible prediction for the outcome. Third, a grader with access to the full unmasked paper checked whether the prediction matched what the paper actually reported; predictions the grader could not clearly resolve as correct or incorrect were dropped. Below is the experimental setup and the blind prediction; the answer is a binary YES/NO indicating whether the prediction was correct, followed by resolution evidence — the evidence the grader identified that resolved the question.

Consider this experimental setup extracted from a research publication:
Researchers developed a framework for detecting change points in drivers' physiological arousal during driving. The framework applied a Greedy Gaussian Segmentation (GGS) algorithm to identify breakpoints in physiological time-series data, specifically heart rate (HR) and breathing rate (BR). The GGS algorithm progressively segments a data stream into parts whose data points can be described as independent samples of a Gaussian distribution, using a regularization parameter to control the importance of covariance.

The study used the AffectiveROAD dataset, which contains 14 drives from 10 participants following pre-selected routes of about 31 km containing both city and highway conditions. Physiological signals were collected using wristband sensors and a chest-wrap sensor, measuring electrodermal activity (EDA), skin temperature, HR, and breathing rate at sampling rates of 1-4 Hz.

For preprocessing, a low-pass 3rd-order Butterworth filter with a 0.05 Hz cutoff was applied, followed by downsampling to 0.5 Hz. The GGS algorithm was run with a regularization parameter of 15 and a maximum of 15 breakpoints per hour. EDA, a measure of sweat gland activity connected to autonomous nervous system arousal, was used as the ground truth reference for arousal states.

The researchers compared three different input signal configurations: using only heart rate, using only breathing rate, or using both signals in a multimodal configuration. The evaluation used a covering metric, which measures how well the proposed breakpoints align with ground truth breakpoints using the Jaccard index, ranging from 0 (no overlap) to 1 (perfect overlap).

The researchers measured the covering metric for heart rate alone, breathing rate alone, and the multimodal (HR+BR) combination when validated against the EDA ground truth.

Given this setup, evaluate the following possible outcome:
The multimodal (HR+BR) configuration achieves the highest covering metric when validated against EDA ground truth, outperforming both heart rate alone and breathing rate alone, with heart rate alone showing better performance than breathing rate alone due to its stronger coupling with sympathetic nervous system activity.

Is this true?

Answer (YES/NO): NO